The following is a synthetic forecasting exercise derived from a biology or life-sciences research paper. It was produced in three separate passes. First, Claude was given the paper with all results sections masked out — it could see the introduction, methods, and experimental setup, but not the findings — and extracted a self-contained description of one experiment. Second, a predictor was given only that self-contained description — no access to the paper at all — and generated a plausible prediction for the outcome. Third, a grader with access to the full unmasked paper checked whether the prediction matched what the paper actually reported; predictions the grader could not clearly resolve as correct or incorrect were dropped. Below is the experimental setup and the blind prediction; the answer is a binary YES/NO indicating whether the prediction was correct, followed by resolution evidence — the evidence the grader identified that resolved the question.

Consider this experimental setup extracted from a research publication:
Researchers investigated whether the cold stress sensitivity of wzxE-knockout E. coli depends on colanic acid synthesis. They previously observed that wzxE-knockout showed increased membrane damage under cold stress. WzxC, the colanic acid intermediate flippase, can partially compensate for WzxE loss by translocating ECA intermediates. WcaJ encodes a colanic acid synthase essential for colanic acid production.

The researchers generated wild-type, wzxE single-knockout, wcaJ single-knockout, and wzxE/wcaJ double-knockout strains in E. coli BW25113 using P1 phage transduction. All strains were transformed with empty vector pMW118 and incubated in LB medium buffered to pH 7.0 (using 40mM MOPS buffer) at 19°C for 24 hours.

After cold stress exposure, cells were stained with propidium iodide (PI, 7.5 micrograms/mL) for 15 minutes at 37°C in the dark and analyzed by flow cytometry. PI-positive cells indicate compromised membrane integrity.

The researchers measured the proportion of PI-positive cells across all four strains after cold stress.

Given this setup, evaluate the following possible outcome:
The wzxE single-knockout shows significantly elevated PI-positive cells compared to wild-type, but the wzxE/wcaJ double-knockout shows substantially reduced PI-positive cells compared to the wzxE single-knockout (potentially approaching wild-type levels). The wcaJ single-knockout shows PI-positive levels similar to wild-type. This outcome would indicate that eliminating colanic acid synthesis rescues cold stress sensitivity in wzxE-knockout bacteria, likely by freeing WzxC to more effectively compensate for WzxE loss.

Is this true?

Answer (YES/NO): YES